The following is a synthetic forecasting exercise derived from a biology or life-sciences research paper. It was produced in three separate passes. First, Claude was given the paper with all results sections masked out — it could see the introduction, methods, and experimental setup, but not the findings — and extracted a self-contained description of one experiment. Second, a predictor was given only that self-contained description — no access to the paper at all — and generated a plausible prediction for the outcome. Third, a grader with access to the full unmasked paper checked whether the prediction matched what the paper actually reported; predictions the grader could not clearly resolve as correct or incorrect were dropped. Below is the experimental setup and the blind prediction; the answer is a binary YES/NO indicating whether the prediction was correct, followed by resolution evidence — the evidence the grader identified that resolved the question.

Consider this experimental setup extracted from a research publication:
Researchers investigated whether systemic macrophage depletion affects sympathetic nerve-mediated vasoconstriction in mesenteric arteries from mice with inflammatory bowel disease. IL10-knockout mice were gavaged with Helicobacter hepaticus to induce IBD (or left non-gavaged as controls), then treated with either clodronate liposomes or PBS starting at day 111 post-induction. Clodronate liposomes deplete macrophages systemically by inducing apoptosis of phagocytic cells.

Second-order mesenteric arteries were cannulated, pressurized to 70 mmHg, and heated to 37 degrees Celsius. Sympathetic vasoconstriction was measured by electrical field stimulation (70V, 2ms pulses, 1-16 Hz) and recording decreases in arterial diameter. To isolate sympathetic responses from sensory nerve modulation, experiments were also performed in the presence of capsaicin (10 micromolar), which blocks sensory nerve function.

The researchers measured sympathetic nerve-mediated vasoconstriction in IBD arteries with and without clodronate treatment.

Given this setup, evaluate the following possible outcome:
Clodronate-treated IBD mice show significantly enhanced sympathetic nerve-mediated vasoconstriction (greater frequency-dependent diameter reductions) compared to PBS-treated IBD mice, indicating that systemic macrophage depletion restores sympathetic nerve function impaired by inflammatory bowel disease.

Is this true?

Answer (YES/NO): YES